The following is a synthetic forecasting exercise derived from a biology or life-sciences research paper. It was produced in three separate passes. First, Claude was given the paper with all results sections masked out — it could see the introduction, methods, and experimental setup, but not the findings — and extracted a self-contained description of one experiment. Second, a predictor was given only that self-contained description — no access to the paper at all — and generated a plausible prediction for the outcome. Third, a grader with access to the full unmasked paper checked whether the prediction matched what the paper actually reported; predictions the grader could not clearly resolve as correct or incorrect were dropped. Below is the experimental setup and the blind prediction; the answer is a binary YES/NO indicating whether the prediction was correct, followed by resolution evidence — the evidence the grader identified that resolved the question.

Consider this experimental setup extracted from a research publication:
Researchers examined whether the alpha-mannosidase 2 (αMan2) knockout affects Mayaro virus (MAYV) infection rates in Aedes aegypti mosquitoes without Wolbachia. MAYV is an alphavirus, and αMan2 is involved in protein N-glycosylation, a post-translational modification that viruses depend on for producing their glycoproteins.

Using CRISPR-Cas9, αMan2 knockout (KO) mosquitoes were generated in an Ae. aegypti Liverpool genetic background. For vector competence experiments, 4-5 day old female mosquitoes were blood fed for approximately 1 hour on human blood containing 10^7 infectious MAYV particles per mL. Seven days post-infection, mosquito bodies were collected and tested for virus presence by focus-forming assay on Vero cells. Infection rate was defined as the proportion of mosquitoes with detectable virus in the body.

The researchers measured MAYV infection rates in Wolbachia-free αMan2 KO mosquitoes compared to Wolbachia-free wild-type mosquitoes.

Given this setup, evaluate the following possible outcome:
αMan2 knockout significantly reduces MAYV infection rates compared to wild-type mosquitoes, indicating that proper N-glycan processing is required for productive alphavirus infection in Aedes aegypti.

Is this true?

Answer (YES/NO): NO